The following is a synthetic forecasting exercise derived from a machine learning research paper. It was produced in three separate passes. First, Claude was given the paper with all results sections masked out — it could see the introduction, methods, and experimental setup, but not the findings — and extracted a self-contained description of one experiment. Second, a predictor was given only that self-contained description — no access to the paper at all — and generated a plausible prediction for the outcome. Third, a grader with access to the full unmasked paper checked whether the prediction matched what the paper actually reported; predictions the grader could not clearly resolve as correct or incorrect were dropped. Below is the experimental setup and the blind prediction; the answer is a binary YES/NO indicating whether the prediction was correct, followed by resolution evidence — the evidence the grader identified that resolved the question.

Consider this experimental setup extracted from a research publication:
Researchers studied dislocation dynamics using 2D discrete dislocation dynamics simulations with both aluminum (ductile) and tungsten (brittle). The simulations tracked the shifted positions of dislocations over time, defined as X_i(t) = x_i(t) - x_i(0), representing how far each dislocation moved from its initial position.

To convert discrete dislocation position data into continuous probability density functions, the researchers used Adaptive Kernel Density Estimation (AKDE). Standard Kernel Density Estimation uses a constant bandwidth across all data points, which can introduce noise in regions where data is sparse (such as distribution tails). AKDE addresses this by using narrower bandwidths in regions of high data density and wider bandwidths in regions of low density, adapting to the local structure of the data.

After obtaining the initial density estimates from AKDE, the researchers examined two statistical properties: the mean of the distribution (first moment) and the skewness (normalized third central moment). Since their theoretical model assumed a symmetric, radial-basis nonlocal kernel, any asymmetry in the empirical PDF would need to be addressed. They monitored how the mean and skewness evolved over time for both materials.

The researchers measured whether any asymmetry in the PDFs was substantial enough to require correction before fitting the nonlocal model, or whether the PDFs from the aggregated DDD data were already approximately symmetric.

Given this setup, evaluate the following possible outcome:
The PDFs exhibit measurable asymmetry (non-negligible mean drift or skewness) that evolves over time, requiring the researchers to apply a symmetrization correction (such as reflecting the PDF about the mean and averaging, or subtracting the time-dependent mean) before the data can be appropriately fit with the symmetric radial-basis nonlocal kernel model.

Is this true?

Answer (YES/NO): NO